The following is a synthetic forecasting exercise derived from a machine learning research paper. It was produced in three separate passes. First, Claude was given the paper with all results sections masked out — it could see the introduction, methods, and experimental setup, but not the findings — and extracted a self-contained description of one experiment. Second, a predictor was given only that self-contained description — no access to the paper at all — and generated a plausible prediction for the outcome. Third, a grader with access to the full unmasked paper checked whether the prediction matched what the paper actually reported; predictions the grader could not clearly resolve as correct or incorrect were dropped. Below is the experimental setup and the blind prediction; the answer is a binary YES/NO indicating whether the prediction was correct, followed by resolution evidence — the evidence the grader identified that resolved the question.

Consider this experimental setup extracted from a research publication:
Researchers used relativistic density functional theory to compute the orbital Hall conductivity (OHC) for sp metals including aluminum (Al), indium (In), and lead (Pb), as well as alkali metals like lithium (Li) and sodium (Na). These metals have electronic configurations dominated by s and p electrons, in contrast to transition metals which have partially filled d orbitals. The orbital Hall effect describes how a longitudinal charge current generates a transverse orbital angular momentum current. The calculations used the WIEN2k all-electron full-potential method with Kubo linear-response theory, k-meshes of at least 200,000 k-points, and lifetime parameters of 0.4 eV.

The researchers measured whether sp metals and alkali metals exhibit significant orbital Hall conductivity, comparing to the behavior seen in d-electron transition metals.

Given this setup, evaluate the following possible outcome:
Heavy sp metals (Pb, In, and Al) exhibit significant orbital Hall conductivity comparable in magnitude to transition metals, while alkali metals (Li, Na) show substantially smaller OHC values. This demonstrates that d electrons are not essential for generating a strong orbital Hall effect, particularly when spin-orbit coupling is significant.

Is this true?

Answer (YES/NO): NO